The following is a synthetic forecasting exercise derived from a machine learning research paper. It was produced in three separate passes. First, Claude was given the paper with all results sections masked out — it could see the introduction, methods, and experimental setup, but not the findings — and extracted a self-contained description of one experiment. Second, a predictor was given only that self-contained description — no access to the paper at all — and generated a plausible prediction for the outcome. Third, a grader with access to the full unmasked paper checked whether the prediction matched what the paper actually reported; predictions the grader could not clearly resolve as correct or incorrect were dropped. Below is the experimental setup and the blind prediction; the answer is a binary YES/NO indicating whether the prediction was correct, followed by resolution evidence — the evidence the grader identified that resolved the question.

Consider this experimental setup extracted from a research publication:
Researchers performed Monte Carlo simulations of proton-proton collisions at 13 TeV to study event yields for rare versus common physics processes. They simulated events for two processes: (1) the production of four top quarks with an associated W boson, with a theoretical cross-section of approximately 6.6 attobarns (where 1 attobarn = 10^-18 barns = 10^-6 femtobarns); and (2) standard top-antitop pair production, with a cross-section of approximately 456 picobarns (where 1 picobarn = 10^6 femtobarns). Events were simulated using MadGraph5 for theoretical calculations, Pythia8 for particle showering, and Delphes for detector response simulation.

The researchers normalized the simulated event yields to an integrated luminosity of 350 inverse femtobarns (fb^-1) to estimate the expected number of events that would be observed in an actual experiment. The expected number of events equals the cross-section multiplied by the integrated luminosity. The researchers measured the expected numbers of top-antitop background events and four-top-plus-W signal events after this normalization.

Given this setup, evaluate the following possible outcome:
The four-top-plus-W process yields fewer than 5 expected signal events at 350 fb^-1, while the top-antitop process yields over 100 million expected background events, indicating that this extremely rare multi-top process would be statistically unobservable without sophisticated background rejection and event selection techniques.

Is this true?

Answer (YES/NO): YES